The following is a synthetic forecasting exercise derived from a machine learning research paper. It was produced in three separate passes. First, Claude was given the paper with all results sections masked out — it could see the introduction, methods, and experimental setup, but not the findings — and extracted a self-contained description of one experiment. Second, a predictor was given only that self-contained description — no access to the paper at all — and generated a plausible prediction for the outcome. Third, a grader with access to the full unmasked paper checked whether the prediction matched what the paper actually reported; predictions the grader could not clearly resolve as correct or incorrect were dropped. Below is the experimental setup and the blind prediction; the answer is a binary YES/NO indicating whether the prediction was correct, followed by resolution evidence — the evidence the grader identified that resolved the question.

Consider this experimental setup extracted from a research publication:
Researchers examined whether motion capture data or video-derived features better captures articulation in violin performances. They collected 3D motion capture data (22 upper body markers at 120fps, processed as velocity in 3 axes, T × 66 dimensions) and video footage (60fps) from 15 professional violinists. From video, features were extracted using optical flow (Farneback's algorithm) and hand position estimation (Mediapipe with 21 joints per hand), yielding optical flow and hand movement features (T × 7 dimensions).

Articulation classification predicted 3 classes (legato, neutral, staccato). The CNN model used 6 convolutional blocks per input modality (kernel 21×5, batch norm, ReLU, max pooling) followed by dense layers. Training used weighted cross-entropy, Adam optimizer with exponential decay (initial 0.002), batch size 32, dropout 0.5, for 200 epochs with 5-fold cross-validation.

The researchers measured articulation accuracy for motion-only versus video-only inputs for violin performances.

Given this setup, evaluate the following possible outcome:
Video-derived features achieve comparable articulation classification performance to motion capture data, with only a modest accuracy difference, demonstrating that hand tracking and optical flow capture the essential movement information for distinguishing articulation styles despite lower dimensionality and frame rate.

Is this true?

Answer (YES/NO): YES